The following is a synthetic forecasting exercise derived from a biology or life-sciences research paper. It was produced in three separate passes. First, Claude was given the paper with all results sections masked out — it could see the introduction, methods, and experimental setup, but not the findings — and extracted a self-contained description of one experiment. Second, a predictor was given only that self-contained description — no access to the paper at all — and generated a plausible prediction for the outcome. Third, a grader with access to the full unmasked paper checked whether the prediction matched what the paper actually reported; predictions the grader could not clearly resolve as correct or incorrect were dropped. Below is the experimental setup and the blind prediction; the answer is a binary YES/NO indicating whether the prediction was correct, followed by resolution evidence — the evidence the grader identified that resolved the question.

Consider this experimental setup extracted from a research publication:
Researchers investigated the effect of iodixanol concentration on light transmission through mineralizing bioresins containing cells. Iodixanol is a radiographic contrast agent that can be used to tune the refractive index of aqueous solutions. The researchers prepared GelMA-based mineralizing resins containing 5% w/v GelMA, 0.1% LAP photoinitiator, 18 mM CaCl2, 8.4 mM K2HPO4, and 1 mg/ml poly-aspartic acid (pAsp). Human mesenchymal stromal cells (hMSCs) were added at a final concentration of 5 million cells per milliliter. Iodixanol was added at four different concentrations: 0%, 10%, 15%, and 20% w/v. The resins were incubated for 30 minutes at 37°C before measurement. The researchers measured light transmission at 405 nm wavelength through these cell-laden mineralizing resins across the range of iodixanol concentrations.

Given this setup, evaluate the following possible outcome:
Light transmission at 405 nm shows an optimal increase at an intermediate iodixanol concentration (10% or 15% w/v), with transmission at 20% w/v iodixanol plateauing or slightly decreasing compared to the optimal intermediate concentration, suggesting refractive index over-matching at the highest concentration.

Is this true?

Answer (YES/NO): NO